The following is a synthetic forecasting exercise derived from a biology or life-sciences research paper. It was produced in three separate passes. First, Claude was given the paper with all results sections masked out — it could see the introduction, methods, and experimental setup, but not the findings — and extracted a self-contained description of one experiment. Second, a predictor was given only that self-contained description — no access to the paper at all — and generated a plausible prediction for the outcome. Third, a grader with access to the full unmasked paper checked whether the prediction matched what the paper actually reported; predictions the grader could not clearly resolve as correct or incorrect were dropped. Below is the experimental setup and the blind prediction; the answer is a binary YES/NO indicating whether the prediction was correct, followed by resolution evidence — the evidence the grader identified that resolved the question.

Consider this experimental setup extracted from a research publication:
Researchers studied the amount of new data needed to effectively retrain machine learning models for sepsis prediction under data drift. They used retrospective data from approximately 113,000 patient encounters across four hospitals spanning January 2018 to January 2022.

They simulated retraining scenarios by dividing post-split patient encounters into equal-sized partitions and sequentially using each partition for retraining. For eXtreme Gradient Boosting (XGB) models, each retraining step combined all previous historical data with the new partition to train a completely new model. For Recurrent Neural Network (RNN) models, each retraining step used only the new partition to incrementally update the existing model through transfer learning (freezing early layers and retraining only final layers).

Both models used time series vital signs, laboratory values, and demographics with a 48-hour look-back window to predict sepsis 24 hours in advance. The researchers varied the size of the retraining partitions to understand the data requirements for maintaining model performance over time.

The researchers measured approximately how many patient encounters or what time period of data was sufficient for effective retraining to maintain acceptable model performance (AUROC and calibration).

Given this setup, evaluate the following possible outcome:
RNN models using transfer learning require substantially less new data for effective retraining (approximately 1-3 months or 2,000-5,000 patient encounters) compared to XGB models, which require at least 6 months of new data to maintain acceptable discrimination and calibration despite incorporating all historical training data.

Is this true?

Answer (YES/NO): NO